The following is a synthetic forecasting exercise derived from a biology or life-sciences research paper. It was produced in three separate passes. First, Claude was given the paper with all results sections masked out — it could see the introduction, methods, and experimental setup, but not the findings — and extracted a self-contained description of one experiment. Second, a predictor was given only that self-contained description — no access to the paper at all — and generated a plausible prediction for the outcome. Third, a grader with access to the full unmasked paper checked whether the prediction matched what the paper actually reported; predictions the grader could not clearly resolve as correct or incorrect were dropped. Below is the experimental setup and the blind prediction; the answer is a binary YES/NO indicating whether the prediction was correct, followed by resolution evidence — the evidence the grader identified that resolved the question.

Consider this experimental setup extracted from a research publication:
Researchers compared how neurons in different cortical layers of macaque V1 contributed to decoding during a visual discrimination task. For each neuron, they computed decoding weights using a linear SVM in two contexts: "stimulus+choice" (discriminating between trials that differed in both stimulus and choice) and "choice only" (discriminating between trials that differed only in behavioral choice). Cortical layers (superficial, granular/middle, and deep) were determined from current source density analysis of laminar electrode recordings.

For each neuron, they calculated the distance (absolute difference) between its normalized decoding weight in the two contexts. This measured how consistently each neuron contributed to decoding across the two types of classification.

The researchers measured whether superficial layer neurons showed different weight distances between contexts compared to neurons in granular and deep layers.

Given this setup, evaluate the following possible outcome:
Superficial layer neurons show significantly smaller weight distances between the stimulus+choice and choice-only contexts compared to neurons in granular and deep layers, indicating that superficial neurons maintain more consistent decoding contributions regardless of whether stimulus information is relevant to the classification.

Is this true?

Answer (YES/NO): NO